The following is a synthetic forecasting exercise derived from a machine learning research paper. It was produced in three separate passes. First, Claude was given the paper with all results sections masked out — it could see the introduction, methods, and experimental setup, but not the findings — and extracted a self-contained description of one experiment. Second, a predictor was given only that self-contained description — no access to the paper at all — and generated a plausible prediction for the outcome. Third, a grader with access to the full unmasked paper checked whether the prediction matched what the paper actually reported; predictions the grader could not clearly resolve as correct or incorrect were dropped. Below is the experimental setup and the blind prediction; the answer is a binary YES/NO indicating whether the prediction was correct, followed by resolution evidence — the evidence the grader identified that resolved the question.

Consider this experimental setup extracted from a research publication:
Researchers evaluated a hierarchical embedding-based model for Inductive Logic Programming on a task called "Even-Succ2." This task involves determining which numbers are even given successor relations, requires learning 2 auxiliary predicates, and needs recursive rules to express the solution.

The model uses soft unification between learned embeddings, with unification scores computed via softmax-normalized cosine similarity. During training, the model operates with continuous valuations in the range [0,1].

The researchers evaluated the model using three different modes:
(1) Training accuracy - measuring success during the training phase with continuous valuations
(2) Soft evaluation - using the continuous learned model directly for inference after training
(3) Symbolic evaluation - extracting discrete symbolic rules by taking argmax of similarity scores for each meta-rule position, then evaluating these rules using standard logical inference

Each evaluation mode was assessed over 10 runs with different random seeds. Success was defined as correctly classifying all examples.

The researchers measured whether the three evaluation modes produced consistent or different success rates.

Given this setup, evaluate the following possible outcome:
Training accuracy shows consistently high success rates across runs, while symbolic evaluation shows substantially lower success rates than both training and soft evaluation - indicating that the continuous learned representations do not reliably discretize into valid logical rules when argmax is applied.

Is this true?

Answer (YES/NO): NO